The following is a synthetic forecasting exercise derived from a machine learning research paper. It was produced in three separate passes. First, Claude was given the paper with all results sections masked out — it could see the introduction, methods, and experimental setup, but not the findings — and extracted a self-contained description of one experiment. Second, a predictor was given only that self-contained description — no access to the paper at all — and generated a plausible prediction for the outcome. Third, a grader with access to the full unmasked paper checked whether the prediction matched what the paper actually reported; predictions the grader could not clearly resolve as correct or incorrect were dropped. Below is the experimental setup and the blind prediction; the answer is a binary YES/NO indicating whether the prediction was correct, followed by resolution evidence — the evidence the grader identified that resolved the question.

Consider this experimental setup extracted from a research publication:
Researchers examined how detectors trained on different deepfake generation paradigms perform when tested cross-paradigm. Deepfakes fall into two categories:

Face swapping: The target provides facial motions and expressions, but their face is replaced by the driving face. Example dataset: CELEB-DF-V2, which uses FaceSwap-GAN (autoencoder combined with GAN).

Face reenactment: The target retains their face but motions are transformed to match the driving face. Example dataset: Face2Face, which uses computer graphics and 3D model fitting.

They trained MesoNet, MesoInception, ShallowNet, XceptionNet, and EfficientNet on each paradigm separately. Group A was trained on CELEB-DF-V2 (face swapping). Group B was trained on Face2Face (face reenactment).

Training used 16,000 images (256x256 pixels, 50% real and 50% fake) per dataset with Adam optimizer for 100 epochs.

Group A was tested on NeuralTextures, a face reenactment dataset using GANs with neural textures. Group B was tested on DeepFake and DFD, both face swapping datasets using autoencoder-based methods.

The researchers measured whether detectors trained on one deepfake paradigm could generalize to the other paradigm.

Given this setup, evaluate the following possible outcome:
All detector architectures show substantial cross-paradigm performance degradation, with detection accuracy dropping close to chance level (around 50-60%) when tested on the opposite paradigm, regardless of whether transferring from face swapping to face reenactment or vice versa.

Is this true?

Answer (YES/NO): YES